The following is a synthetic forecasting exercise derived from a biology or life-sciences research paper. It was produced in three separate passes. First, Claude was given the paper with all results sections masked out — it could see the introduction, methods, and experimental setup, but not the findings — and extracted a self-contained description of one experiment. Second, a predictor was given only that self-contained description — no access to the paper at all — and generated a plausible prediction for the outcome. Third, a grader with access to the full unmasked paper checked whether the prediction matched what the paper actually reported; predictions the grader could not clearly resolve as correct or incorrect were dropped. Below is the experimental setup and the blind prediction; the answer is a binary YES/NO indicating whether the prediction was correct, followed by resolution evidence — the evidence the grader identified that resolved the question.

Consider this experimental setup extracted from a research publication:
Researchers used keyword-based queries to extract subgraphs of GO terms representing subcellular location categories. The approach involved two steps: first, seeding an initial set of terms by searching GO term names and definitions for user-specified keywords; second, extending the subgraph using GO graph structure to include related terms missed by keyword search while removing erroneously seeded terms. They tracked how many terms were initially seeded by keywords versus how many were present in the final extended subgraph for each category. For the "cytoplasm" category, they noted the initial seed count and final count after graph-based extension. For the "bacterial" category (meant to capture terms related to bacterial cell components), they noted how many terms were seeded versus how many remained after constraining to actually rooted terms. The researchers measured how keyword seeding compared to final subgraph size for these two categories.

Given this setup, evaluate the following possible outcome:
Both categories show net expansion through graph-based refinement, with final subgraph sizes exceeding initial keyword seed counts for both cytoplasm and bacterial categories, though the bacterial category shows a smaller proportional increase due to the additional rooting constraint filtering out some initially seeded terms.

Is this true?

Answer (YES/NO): NO